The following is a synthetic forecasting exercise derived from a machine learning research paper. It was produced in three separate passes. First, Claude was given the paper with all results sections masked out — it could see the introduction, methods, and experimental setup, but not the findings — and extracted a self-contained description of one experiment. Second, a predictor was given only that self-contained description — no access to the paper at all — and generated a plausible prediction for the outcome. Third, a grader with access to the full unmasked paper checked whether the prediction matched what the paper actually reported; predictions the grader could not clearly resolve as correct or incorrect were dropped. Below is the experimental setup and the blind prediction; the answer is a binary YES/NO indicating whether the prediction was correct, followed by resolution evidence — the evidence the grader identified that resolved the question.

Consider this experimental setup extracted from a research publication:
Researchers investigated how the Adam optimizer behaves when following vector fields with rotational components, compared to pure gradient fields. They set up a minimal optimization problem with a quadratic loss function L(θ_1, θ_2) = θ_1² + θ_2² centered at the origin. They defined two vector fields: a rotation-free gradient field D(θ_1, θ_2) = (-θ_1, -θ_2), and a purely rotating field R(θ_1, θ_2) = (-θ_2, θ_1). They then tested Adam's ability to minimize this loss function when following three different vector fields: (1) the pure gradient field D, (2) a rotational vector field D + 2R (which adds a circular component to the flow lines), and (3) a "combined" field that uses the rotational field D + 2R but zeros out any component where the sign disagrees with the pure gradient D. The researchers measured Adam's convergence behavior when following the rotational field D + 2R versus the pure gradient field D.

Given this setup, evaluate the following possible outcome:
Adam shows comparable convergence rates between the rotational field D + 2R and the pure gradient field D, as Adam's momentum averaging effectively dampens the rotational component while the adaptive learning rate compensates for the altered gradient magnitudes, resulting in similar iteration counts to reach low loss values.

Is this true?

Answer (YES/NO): NO